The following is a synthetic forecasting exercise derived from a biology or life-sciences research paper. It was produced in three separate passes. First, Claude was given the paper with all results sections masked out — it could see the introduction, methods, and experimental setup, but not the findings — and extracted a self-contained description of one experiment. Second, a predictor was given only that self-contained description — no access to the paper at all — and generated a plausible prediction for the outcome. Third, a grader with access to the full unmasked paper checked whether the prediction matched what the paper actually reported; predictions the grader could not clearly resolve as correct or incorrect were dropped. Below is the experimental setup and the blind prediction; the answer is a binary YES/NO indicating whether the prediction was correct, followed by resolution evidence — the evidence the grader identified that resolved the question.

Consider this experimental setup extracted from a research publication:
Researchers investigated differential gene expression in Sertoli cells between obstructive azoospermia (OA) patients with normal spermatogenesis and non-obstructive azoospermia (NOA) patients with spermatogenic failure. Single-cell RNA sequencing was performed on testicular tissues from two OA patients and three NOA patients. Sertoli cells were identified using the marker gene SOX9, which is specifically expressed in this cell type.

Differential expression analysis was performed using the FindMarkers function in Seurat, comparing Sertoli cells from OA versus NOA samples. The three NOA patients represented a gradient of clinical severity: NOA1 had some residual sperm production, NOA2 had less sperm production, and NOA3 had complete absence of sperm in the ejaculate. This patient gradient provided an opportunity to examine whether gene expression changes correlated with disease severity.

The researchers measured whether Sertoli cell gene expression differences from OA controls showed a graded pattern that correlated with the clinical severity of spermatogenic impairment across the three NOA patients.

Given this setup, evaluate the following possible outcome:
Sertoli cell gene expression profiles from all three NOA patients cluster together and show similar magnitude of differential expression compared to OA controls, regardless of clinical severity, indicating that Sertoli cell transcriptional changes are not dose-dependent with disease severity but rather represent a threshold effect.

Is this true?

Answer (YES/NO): NO